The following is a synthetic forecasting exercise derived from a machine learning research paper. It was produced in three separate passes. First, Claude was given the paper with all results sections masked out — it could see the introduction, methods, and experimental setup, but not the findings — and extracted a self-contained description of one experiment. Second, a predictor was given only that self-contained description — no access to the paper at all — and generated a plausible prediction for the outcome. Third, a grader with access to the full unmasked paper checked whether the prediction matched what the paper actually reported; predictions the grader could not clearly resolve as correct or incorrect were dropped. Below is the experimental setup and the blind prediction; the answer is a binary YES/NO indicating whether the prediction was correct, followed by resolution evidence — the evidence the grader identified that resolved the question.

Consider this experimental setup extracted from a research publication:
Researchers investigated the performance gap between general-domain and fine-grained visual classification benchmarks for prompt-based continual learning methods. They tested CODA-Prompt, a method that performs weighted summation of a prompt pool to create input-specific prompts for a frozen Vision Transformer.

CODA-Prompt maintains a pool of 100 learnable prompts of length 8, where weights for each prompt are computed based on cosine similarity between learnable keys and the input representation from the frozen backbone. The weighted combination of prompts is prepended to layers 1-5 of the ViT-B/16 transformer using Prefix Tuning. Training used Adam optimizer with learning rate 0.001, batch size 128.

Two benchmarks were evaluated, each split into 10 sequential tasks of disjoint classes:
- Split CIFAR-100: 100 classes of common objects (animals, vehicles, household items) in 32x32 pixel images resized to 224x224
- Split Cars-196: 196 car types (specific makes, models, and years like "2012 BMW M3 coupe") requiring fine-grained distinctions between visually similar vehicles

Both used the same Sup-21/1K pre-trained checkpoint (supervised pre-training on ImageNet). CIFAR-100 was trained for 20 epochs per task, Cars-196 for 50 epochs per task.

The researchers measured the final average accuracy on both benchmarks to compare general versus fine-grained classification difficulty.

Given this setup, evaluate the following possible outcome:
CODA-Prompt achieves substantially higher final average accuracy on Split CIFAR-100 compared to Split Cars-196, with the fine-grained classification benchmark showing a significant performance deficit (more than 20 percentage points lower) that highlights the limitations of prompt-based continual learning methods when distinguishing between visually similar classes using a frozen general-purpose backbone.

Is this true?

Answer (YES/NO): YES